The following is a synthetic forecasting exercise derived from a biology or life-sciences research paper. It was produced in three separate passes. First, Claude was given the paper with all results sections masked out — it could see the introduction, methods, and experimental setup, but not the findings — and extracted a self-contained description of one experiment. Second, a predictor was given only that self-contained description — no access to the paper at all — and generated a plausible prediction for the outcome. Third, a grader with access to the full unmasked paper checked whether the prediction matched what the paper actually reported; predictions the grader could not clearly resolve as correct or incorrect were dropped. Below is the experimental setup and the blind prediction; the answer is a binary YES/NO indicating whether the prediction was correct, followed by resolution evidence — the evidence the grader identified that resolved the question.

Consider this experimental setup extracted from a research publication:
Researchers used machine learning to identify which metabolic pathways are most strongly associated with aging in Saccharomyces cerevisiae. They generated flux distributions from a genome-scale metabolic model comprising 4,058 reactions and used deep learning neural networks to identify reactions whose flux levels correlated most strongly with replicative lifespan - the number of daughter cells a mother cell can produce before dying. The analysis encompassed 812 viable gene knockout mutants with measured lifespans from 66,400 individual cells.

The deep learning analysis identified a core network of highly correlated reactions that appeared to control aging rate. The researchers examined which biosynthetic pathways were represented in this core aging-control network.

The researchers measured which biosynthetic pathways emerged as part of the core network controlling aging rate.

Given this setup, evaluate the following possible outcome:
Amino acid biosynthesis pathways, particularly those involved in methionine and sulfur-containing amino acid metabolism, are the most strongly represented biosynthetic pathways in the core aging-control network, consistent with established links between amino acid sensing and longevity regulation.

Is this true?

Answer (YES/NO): NO